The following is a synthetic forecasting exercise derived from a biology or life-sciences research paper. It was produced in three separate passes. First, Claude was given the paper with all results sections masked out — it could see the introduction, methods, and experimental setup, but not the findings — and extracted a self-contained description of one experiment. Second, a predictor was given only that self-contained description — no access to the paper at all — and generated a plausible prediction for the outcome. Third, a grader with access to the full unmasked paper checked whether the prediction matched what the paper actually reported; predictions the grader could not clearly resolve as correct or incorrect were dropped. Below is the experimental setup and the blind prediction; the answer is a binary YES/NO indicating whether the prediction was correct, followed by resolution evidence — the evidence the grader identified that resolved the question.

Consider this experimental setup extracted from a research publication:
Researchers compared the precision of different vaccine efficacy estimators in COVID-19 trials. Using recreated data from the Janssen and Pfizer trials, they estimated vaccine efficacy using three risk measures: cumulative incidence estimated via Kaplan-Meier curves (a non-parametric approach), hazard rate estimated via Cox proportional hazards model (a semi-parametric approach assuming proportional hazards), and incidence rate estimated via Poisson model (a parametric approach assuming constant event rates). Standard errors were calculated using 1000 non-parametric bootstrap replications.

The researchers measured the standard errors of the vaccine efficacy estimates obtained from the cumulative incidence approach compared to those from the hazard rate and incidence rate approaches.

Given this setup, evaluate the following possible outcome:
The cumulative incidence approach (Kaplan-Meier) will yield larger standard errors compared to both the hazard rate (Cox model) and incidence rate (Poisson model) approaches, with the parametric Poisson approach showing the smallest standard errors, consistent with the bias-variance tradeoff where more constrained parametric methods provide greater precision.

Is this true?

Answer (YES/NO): NO